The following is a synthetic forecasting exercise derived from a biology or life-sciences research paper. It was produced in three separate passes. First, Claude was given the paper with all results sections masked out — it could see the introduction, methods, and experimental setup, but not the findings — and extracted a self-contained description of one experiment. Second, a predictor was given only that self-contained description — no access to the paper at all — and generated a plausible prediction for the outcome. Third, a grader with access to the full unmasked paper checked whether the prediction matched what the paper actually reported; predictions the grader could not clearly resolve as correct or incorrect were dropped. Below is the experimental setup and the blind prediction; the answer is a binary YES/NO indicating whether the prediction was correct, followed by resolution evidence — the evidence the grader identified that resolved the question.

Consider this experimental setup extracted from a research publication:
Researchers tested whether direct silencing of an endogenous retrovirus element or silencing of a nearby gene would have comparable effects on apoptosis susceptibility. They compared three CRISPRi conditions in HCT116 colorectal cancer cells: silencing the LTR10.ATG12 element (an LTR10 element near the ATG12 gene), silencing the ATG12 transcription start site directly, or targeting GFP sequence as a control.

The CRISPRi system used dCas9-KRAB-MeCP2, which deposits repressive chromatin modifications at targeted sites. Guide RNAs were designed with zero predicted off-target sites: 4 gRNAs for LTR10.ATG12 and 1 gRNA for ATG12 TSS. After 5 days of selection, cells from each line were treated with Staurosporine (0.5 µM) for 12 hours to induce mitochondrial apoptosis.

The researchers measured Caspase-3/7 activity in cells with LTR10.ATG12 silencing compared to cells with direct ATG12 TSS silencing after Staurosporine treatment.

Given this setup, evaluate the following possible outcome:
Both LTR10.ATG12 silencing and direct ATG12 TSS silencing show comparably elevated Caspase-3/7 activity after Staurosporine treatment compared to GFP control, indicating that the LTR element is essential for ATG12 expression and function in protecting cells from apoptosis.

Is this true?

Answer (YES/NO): NO